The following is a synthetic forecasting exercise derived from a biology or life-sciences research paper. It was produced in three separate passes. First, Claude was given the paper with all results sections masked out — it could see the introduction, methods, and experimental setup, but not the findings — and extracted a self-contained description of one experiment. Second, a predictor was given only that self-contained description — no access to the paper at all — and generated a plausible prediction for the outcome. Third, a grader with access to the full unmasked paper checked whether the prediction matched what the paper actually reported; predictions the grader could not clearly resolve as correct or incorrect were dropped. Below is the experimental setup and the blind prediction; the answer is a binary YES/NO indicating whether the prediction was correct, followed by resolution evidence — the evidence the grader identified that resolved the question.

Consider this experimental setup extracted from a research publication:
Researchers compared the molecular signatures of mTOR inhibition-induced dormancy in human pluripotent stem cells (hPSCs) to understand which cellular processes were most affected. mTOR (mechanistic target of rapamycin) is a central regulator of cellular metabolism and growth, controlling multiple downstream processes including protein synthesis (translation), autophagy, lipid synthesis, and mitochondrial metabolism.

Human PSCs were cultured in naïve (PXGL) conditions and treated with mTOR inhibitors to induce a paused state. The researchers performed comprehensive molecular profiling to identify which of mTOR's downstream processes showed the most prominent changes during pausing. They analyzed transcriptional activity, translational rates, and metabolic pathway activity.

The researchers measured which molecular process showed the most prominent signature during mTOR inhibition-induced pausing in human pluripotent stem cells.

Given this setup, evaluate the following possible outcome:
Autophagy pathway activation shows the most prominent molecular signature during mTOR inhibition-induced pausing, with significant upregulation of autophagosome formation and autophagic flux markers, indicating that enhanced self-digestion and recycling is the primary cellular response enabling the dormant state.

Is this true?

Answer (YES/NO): NO